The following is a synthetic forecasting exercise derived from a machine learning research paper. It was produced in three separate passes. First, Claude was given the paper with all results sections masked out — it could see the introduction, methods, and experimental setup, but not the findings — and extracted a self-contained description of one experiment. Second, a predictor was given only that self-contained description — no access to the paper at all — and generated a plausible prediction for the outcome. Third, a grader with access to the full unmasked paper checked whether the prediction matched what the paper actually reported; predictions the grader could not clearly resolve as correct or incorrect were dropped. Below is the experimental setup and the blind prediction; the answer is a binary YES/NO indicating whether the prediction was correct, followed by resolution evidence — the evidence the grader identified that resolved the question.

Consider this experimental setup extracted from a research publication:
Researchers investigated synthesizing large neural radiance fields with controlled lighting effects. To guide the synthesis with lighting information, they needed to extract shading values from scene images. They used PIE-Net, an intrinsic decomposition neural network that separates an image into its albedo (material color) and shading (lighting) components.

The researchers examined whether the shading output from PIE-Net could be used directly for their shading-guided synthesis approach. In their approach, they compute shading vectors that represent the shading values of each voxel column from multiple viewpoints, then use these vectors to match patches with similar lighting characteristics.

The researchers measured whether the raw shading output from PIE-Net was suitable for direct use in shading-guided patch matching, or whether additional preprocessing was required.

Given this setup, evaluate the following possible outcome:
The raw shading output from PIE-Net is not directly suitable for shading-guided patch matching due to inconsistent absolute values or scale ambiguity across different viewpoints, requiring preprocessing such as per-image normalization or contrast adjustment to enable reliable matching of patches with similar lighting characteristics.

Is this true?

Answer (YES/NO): NO